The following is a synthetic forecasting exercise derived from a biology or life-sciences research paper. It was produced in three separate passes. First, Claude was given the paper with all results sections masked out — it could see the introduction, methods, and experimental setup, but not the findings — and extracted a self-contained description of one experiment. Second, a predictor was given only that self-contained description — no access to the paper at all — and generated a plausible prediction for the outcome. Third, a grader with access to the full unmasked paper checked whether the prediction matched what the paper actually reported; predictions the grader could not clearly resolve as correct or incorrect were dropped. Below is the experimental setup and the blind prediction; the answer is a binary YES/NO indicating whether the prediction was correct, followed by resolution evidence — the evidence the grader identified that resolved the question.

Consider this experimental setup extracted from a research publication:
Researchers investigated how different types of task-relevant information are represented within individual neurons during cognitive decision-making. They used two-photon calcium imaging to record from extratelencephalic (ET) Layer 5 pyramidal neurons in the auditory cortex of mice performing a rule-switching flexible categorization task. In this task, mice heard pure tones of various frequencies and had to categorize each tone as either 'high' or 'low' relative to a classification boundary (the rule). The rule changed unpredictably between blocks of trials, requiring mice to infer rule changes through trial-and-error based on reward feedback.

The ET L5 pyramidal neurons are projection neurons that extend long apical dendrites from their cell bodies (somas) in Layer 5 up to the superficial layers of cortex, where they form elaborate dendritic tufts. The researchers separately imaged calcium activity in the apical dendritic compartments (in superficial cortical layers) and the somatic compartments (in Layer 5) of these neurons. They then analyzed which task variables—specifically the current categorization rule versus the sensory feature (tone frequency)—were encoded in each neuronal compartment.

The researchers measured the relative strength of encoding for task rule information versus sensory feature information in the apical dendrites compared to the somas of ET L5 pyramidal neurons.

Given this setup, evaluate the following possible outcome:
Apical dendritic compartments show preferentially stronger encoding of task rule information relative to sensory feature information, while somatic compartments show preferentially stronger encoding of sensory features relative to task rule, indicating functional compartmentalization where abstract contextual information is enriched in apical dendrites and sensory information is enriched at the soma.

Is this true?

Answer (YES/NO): YES